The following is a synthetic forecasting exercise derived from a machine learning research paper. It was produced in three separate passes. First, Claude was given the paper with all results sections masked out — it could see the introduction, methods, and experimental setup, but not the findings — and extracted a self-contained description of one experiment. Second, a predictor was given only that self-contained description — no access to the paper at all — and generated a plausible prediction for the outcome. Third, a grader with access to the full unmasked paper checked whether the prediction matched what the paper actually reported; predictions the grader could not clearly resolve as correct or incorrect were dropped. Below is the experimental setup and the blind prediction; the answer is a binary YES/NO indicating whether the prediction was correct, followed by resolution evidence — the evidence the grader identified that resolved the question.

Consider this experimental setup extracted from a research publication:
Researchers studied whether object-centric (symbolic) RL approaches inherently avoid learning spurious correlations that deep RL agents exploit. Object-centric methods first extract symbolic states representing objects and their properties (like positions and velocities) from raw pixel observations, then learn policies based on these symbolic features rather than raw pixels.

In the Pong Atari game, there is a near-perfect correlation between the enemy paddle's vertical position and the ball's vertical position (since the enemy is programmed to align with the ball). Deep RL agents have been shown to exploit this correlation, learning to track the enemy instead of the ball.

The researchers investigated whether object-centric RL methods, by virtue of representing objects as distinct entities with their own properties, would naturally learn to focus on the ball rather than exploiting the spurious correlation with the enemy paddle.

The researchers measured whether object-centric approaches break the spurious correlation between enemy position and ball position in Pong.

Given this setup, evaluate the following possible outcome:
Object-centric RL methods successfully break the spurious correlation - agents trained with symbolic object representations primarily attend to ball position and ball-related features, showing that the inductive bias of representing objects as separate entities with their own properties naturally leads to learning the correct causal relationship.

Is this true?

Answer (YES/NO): NO